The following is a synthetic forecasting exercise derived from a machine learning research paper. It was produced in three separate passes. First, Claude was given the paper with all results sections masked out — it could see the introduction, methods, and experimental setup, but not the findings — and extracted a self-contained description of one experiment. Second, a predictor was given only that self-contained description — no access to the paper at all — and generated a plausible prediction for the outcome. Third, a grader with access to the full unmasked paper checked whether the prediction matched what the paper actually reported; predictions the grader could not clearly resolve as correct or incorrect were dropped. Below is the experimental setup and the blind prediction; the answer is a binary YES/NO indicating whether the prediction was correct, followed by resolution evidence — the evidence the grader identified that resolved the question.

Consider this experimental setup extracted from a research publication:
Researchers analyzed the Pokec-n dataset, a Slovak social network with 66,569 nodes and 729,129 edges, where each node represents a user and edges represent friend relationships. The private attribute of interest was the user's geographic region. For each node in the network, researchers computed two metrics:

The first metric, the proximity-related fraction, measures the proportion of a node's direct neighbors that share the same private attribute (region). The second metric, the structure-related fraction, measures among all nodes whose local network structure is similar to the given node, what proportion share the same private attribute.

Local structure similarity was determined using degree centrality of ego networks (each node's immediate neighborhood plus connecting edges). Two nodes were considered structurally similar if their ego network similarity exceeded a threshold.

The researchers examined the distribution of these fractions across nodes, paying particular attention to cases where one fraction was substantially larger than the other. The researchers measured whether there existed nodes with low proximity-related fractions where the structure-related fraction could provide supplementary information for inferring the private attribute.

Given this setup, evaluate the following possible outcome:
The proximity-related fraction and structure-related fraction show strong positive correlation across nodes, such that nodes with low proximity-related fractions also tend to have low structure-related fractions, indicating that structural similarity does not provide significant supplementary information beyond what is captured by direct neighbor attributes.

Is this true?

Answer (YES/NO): NO